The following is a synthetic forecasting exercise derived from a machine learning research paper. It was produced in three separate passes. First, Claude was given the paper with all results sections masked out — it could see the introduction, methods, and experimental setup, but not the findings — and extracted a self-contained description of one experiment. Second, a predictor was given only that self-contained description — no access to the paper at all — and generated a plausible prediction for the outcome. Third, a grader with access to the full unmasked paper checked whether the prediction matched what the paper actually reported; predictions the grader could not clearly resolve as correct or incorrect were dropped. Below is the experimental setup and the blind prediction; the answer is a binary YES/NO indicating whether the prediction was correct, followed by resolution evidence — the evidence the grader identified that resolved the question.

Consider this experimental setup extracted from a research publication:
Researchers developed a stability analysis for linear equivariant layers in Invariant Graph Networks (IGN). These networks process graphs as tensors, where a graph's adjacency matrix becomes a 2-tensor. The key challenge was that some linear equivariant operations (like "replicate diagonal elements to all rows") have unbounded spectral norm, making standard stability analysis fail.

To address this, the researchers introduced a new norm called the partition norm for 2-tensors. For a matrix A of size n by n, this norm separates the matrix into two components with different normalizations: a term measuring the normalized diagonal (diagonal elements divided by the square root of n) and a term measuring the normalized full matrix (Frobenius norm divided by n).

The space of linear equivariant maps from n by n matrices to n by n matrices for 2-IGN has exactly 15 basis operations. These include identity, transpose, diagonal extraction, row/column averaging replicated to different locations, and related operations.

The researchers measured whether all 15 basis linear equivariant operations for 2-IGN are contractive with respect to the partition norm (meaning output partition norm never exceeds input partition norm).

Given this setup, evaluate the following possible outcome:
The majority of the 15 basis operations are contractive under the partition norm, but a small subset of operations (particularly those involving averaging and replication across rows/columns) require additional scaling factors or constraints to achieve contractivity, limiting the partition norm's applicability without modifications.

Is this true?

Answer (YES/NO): NO